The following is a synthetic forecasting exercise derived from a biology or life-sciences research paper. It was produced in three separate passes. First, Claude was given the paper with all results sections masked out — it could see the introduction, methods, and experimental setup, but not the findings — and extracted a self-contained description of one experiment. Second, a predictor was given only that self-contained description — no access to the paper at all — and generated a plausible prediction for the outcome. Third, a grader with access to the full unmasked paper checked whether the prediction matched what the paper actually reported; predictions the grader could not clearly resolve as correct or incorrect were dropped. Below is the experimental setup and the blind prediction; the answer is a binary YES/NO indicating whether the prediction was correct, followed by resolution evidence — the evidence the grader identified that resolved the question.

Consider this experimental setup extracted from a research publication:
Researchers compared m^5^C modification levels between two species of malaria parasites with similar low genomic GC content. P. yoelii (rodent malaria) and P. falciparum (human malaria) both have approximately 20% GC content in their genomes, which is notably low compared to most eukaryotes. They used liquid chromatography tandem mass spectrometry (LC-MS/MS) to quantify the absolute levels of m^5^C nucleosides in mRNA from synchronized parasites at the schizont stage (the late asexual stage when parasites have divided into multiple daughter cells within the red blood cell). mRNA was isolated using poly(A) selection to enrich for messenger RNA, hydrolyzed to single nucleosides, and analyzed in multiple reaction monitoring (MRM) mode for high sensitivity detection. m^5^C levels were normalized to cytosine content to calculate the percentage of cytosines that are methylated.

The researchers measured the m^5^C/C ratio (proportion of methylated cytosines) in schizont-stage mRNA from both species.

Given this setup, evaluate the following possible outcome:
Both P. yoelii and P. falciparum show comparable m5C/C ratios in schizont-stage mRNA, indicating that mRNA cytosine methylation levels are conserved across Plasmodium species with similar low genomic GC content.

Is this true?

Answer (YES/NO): NO